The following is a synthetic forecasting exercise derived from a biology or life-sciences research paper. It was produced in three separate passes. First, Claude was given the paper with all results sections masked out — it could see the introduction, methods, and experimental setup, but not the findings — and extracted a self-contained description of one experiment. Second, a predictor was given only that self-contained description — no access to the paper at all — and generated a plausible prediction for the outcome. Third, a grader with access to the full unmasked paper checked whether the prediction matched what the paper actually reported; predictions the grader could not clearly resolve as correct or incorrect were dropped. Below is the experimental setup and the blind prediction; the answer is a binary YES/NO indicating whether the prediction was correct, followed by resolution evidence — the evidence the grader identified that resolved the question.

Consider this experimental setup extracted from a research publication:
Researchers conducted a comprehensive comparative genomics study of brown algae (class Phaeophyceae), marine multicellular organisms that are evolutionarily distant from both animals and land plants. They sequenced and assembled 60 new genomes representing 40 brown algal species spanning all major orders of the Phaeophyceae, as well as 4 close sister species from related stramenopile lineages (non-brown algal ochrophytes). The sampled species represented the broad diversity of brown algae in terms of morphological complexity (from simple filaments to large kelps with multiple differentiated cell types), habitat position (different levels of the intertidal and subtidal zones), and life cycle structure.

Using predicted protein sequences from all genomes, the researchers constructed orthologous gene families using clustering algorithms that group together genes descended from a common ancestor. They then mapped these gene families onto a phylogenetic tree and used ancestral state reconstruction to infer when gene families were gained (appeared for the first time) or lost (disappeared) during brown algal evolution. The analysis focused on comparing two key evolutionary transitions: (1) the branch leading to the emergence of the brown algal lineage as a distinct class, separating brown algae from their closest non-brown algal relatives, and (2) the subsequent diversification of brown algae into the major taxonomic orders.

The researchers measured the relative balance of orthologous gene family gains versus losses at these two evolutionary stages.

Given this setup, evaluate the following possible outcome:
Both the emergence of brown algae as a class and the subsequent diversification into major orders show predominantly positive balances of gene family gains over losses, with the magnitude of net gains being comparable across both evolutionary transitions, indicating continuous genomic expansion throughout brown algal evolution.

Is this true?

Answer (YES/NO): NO